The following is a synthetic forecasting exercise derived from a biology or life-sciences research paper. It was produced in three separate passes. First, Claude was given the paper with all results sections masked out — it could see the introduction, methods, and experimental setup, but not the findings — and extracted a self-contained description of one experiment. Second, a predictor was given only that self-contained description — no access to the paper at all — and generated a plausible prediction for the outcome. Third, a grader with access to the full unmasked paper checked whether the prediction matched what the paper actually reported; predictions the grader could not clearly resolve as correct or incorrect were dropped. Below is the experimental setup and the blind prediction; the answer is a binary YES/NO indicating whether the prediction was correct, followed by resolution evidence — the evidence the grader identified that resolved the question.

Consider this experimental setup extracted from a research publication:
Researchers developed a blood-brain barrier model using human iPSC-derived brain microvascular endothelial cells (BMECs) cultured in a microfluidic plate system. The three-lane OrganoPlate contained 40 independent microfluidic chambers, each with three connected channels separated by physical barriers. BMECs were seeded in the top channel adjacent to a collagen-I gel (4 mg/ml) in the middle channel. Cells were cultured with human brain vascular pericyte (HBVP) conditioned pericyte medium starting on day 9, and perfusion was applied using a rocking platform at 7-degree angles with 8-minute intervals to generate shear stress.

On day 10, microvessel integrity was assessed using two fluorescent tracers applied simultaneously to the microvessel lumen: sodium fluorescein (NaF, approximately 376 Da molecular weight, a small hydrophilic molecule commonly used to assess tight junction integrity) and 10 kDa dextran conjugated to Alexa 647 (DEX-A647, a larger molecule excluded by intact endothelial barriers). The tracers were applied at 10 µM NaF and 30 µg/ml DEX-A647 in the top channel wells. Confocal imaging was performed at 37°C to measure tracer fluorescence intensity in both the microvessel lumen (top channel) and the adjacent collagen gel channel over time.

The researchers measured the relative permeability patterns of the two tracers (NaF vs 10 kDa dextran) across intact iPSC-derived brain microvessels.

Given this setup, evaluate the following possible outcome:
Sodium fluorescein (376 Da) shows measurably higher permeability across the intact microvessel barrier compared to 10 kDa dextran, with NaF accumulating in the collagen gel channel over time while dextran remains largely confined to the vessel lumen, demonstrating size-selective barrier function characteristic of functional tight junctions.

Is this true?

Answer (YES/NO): YES